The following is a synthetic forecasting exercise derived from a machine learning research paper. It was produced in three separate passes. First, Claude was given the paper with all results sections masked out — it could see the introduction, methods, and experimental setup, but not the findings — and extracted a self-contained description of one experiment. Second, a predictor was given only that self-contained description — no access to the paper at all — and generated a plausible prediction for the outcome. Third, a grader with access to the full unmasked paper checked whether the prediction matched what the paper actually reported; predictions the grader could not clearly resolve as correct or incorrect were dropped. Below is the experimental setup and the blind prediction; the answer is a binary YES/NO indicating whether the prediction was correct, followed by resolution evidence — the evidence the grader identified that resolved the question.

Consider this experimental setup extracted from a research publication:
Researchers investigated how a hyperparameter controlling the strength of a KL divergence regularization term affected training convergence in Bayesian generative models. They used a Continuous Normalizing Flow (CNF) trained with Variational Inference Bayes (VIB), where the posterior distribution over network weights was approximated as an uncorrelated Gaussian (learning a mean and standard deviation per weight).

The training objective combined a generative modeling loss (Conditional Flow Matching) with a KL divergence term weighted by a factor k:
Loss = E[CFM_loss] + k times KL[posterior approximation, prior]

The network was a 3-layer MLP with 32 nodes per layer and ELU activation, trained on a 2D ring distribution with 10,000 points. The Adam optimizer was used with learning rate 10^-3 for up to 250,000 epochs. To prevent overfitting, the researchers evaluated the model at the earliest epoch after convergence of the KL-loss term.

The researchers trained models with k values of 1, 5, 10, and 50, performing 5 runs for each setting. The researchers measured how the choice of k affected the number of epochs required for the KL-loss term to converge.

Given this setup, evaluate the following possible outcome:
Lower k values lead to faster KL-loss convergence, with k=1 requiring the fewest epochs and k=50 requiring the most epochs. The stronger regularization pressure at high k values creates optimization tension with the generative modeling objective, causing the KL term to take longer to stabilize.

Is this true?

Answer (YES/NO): NO